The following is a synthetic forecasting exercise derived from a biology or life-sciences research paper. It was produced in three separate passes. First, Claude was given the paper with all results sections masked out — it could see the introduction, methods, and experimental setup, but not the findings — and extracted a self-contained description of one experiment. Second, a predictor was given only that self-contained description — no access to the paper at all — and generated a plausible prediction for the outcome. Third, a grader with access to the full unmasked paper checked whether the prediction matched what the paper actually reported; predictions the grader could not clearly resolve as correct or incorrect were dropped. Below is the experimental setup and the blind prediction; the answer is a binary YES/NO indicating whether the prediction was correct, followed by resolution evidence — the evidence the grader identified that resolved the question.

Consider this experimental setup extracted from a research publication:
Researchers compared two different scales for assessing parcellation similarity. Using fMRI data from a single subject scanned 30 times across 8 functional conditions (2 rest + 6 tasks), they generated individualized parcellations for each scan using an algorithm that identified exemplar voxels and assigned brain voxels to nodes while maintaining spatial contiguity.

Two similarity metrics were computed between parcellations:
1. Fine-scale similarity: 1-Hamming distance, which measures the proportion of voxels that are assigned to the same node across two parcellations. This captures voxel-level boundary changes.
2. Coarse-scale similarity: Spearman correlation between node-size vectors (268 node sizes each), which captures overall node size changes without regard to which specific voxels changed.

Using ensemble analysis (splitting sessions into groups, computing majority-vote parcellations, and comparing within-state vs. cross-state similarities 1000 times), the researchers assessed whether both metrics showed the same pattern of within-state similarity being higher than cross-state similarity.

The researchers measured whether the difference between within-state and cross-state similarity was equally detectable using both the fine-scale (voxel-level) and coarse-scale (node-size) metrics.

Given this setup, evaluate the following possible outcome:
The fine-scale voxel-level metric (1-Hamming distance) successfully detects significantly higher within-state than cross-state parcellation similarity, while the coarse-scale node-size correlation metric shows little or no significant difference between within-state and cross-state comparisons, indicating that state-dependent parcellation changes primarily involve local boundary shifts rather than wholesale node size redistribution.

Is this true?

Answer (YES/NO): NO